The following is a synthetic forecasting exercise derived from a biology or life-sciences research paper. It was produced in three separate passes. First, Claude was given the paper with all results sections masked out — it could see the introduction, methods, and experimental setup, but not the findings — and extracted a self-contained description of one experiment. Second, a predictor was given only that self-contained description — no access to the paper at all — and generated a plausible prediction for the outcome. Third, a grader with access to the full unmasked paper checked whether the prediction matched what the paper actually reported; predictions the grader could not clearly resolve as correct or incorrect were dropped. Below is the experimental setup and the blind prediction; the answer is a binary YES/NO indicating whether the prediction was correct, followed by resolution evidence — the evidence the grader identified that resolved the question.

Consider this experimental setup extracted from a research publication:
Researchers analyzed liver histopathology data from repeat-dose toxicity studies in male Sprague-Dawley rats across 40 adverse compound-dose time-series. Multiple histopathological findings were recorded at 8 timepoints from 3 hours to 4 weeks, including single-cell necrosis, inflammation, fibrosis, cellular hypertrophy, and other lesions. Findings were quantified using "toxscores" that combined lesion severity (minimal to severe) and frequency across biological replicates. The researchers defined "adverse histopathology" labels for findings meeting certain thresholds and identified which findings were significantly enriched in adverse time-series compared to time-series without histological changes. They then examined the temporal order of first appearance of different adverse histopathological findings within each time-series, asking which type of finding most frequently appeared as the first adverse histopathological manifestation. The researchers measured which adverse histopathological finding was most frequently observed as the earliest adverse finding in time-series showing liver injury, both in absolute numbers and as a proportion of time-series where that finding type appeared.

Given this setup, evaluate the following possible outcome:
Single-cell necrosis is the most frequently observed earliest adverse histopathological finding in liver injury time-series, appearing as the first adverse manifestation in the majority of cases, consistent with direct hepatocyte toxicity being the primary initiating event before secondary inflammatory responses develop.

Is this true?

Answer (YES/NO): YES